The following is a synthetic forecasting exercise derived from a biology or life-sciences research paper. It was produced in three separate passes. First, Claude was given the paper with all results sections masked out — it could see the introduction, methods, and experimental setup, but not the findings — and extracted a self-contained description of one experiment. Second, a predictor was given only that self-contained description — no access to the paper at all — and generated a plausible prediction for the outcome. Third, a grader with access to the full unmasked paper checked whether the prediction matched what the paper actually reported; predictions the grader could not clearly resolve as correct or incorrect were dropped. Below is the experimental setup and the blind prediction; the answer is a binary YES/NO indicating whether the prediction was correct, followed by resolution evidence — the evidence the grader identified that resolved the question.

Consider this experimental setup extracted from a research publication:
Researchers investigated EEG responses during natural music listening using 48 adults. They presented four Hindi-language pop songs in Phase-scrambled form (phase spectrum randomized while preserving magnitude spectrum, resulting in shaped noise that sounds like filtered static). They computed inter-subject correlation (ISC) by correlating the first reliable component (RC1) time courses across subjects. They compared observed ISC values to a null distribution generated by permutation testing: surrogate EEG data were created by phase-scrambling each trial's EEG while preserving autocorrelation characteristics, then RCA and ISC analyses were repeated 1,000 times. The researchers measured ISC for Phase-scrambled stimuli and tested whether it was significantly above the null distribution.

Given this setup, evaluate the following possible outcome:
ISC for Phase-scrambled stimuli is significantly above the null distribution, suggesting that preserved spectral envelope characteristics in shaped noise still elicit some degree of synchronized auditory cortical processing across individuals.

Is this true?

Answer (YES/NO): NO